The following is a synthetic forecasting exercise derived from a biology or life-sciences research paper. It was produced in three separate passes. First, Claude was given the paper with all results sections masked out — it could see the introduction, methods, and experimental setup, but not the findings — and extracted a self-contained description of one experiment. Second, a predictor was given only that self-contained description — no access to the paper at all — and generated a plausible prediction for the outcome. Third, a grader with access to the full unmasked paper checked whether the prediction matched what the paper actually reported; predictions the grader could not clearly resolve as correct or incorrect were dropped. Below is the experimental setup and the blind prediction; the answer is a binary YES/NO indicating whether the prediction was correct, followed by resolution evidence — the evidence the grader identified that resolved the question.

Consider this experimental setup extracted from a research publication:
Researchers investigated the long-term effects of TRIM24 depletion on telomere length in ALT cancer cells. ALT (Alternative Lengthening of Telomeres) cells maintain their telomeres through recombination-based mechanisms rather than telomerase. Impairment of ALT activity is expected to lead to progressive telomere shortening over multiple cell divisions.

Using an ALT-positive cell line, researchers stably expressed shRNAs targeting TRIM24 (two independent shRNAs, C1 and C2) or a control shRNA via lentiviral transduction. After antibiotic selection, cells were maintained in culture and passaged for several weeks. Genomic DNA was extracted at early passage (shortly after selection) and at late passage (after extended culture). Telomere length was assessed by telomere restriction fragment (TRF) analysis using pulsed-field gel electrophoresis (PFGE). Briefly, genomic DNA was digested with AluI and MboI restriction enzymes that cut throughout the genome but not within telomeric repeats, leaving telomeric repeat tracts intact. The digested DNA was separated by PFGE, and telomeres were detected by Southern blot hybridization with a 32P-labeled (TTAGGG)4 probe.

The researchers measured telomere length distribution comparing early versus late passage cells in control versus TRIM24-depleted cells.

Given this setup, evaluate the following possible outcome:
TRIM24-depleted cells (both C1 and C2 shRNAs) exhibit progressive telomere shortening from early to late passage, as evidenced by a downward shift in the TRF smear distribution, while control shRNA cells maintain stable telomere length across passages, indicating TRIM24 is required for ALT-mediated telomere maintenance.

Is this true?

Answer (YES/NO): YES